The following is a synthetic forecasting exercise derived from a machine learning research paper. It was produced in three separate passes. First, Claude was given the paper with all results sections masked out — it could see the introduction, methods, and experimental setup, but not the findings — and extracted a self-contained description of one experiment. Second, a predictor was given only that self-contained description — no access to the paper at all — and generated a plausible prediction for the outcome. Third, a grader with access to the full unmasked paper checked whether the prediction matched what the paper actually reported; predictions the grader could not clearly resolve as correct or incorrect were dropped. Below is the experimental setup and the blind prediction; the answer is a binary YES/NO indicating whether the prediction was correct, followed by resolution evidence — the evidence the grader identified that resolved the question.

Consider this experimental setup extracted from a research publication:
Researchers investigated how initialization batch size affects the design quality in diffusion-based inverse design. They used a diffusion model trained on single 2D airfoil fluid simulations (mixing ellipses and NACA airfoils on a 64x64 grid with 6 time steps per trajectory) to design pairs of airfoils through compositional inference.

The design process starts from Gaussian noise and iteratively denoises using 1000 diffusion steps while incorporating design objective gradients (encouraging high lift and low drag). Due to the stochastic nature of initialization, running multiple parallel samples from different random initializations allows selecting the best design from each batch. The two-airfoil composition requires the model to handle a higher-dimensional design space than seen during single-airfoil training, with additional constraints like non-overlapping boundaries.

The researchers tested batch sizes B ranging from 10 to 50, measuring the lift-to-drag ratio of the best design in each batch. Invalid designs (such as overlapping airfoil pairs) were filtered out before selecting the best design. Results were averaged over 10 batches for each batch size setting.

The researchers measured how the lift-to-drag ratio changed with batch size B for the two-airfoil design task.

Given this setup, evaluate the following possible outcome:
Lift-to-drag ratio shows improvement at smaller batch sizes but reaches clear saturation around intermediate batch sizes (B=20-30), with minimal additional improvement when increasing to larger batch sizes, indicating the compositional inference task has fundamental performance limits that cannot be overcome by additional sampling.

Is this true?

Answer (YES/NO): NO